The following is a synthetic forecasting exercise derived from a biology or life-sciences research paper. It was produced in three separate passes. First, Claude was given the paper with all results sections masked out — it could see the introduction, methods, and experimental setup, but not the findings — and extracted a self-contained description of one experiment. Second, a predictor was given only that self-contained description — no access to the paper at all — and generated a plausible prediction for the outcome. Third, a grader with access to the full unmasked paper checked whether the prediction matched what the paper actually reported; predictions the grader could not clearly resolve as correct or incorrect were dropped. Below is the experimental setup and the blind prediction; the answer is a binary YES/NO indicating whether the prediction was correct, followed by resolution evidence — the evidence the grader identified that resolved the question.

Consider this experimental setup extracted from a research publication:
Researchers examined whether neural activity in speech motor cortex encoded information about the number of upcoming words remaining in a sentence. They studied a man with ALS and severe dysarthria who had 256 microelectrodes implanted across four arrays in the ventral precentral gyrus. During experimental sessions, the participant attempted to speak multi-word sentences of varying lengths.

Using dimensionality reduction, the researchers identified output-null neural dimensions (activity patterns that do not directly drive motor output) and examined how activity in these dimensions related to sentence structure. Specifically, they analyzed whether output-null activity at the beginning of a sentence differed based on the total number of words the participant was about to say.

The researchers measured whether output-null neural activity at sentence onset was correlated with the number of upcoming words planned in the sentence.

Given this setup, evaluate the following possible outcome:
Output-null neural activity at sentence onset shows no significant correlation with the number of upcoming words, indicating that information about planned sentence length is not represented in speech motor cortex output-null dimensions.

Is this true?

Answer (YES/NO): NO